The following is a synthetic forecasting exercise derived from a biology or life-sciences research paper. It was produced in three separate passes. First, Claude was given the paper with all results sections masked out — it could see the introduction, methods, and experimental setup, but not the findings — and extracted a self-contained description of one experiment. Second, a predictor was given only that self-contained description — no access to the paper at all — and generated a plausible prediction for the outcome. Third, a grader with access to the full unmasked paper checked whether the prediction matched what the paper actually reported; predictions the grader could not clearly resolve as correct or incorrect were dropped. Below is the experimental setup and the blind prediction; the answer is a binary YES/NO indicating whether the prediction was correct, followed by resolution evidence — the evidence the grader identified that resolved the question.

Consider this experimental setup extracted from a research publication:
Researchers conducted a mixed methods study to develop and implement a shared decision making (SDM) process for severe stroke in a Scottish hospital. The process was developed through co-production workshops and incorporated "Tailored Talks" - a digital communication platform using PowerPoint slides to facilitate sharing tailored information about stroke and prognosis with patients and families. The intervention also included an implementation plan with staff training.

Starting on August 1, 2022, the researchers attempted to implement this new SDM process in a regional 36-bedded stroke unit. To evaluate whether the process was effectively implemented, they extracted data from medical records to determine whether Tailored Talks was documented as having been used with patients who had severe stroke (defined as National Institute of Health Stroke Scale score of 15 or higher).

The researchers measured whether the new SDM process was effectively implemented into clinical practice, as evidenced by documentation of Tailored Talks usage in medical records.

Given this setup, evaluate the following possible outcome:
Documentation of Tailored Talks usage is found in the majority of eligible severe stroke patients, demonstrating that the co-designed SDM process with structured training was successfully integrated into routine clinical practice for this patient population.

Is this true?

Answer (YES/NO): NO